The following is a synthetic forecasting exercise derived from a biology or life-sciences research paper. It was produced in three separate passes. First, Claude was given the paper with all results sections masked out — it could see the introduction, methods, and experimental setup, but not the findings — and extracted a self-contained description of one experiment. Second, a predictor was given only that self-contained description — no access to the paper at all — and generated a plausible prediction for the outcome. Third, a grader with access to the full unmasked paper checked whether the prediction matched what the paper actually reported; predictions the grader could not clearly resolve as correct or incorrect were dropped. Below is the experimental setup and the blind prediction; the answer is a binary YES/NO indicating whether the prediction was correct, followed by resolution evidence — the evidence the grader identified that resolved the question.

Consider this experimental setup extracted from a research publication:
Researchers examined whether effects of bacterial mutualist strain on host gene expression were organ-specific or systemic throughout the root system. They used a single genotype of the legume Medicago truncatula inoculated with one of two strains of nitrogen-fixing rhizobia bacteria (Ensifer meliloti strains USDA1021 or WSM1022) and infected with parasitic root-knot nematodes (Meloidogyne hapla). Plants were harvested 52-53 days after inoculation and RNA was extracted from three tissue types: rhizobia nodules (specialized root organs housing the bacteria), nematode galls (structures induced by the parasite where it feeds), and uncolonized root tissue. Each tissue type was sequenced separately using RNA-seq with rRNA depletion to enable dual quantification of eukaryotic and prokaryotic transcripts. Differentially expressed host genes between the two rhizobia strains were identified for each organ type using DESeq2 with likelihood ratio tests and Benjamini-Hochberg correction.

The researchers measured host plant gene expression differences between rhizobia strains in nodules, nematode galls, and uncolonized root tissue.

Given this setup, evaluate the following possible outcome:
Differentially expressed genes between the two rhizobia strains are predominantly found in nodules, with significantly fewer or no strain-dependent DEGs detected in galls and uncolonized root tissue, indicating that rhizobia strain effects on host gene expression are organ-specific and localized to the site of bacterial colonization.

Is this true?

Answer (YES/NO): NO